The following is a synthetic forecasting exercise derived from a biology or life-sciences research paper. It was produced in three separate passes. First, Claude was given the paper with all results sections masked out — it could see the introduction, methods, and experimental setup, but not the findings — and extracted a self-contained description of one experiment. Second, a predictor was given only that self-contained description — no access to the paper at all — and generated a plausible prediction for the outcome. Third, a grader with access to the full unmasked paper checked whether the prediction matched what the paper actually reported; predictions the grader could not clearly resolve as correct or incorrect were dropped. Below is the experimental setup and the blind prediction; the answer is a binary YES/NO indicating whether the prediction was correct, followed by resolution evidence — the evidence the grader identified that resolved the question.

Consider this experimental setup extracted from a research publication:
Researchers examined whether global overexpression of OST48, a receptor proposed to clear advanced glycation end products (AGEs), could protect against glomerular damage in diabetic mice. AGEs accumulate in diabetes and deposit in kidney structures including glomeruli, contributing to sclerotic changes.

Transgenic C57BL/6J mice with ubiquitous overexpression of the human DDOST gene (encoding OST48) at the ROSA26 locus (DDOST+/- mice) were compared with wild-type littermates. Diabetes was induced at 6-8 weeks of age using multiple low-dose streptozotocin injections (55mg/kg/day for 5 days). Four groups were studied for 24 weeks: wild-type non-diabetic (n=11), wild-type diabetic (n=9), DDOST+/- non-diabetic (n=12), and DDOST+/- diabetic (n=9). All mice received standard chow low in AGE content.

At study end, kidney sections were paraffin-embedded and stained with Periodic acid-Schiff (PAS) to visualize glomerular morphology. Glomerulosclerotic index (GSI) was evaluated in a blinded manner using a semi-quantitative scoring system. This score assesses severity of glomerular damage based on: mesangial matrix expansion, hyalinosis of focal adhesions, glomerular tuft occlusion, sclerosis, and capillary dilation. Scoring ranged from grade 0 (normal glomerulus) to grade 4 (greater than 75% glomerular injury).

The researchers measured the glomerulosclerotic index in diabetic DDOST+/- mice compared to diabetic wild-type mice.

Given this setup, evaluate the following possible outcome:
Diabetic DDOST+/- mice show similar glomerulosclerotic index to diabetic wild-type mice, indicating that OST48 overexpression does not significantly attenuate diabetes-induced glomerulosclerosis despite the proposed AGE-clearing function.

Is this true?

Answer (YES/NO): YES